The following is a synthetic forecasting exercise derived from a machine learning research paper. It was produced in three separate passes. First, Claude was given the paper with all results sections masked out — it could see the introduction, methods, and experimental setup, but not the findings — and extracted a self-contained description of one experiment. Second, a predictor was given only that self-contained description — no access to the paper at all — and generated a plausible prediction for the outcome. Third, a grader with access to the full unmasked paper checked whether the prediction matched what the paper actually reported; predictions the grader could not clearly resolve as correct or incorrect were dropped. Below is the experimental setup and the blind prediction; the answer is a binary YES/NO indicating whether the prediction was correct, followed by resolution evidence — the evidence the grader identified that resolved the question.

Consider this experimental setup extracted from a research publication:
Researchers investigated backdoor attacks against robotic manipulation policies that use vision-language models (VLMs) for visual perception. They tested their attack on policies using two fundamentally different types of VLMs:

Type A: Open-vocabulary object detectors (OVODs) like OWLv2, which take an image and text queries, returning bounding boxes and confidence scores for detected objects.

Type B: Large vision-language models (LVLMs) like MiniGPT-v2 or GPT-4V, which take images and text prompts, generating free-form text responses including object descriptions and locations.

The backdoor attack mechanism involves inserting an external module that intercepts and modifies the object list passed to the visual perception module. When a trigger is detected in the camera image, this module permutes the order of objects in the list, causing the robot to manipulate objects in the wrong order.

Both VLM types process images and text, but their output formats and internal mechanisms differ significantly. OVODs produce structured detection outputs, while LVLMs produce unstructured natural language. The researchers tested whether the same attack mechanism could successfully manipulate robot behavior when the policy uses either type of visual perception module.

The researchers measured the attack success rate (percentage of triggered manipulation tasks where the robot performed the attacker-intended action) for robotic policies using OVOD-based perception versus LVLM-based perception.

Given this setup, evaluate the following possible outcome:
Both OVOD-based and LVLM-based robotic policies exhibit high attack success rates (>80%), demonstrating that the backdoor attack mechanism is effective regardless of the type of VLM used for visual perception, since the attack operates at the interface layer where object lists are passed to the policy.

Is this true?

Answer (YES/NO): NO